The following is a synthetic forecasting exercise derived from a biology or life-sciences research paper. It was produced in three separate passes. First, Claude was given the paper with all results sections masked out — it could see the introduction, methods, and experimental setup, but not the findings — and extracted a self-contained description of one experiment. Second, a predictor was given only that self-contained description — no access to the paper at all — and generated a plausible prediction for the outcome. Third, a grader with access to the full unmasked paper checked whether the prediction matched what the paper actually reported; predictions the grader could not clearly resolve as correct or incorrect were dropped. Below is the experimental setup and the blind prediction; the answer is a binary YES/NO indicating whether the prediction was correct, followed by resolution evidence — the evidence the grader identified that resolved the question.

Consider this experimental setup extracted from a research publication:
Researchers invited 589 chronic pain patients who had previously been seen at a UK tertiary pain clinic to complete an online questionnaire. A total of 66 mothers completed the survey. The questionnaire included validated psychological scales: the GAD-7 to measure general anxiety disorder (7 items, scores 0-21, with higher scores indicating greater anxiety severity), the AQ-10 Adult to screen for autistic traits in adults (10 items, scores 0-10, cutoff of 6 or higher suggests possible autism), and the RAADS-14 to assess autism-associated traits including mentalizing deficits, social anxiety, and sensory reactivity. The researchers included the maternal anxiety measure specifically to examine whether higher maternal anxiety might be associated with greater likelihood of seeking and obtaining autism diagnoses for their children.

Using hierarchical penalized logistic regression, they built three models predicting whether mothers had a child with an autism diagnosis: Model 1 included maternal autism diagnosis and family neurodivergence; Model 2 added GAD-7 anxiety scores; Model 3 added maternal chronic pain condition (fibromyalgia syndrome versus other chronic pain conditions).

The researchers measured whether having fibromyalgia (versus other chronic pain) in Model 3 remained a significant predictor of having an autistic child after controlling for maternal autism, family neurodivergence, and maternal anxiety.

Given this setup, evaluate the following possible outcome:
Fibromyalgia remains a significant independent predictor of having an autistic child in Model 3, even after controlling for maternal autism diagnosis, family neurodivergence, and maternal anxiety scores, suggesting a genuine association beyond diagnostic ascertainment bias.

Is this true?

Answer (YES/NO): YES